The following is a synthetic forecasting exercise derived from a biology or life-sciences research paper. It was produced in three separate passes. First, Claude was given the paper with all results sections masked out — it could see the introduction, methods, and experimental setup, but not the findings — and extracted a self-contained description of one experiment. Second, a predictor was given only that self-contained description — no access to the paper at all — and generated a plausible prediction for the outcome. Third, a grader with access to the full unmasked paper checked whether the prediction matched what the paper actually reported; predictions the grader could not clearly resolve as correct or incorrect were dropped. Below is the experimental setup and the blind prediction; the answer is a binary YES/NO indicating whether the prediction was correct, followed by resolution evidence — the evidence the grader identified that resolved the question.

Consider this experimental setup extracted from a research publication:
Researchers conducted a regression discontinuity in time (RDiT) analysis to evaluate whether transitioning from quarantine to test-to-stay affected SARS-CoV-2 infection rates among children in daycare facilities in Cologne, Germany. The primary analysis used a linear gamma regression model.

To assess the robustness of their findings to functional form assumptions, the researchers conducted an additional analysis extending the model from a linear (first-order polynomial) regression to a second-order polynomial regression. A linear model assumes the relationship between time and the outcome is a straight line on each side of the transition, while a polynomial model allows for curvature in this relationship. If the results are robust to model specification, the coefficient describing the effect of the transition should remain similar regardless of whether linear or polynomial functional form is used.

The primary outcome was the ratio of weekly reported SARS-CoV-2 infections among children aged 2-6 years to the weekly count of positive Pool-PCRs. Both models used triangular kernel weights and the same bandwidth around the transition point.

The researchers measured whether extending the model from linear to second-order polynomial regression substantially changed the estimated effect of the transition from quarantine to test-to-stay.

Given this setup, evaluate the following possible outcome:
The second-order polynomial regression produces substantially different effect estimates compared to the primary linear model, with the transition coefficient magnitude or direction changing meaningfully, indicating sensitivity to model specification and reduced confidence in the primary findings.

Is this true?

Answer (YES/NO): NO